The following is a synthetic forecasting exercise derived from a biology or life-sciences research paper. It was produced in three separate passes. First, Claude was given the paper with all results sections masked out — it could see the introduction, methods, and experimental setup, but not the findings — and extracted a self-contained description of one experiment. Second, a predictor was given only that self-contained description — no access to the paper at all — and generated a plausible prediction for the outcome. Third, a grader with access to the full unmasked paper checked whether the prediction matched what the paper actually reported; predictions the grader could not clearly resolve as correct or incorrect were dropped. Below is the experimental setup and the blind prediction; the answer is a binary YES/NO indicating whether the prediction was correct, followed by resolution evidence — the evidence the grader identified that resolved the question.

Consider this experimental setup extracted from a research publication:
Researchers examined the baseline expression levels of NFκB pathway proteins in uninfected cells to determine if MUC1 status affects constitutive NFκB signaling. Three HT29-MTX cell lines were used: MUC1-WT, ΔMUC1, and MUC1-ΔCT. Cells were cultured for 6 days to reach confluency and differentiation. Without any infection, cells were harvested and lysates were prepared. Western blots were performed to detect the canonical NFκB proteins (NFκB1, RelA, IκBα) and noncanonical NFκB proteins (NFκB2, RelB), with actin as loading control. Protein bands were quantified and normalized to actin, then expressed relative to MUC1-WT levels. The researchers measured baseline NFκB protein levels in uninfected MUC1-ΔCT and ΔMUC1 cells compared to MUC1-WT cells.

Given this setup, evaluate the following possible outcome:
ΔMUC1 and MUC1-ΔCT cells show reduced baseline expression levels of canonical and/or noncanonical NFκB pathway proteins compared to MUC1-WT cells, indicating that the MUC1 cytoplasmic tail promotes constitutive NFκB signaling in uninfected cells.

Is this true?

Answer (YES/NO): NO